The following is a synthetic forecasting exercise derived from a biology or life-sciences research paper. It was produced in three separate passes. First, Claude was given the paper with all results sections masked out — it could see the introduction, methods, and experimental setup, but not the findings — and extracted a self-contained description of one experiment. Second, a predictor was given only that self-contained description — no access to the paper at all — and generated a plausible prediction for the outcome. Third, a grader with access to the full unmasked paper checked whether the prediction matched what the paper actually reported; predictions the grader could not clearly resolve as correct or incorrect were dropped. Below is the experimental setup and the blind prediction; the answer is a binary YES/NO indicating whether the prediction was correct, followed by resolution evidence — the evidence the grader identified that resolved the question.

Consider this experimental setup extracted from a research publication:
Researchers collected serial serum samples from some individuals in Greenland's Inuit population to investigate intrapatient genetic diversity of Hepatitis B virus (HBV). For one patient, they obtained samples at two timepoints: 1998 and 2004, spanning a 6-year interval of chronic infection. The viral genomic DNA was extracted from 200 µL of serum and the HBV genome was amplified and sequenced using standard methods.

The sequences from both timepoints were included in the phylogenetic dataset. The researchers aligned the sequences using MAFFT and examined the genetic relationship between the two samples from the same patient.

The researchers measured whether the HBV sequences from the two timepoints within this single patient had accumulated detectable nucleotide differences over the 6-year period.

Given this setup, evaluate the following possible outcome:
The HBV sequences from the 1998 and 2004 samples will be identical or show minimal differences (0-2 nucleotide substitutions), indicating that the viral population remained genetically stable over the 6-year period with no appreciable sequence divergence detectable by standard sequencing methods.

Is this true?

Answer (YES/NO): YES